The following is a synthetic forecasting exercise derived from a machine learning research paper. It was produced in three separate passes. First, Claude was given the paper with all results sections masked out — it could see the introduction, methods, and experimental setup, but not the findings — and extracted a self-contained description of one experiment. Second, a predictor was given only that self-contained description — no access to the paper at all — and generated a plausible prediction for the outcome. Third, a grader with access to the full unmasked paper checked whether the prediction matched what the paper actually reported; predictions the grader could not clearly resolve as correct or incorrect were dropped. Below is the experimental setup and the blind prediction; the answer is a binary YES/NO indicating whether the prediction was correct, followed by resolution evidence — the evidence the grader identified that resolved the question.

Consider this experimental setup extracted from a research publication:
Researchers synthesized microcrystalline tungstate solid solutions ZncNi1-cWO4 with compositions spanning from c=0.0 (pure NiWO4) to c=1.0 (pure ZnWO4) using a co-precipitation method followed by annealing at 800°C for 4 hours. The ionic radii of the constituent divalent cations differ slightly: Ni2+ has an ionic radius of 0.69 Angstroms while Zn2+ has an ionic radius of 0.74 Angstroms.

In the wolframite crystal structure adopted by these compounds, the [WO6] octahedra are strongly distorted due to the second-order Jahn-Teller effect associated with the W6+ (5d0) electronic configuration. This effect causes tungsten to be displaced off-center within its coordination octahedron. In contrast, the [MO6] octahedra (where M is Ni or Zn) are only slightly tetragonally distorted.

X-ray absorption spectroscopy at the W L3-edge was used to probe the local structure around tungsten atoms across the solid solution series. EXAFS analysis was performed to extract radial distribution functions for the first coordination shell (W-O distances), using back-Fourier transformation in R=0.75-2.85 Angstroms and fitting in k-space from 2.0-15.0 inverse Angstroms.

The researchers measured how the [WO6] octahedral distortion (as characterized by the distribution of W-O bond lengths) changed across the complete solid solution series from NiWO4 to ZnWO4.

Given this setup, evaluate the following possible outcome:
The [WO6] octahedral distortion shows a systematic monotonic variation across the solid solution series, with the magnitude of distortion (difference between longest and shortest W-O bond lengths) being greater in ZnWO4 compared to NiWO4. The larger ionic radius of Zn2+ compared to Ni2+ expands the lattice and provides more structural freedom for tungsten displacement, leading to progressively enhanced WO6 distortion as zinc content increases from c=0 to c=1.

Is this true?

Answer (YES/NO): YES